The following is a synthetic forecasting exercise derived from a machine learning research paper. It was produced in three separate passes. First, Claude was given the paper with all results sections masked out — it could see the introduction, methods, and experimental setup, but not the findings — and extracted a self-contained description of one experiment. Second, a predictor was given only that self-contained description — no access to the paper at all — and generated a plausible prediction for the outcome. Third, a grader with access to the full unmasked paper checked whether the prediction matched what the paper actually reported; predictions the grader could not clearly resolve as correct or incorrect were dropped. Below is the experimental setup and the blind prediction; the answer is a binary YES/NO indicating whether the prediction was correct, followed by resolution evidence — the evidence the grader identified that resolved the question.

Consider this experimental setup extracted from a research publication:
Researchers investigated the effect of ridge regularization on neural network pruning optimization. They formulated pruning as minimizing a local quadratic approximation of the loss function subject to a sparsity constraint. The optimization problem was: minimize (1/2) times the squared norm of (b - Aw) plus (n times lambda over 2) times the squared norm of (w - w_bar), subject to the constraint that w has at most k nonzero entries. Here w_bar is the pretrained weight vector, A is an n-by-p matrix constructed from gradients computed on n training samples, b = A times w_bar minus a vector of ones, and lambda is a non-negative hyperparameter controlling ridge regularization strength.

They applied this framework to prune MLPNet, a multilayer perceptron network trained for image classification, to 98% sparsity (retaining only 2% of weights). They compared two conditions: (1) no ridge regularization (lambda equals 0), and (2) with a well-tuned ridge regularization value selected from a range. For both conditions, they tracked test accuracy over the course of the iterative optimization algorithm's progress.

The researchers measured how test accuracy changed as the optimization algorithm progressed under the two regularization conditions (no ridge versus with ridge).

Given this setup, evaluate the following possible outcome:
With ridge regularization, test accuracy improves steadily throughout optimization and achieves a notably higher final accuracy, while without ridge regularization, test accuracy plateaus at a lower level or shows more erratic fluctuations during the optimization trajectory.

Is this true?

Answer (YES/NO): NO